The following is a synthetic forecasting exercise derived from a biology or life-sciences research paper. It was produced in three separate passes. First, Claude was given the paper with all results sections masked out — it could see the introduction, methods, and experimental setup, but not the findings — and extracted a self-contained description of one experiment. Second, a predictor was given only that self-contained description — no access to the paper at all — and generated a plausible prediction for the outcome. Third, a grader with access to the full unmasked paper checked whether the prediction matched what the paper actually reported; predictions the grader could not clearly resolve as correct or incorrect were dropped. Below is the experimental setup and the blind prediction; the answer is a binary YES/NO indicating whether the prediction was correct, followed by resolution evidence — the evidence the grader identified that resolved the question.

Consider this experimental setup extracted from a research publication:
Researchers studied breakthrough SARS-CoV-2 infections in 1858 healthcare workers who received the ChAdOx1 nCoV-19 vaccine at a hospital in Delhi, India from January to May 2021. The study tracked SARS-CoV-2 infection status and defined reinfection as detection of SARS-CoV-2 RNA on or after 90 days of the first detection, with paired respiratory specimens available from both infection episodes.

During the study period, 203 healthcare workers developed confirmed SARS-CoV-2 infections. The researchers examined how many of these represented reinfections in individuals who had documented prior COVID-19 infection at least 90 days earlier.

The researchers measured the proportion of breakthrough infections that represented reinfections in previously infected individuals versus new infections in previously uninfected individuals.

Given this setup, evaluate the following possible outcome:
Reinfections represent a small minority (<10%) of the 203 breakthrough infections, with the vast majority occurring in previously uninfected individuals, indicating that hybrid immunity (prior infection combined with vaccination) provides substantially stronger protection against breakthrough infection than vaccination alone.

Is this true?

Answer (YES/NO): YES